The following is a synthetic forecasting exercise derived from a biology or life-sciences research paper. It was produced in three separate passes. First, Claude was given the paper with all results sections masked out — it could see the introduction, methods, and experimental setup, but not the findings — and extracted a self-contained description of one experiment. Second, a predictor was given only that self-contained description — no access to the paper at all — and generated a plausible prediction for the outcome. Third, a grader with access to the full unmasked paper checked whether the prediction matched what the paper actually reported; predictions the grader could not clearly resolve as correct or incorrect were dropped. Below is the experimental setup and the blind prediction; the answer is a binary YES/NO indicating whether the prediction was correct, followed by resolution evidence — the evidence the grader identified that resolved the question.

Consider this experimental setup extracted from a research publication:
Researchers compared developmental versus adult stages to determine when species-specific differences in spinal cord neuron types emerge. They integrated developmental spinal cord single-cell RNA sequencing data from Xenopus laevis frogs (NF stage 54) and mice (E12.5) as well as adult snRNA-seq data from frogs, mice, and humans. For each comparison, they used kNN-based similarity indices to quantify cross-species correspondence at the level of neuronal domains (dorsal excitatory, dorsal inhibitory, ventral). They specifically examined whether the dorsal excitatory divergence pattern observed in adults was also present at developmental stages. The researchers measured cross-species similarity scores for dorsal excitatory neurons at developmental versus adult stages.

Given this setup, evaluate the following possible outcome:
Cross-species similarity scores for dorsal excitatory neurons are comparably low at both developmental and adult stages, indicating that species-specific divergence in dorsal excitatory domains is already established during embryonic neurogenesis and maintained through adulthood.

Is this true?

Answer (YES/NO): NO